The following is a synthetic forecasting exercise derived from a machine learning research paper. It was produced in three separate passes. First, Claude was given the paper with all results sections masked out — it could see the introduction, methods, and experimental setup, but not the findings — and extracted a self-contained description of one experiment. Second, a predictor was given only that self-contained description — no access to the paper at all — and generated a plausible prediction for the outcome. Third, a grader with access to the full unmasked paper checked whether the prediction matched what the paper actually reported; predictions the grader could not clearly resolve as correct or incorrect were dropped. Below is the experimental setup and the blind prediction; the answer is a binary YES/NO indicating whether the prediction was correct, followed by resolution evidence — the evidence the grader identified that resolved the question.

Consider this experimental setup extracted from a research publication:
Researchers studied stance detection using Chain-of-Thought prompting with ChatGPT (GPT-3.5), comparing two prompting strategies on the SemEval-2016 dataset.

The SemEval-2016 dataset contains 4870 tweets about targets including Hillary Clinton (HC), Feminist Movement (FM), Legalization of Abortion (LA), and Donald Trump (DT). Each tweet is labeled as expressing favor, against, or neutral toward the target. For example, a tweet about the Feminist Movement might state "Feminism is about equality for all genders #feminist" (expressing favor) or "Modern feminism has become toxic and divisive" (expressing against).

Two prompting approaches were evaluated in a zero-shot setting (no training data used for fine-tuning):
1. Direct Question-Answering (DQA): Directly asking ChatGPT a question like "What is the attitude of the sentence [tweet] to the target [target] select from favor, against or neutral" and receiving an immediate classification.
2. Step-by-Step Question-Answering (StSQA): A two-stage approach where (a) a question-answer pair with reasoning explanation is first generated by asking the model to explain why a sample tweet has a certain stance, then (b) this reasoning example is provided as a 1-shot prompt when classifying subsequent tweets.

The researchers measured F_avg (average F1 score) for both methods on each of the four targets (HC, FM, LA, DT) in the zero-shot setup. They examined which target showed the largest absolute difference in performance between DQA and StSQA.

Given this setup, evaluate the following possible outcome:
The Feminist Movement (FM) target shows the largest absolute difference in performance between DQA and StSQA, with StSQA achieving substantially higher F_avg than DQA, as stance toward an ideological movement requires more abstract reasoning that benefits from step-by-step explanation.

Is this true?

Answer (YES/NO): NO